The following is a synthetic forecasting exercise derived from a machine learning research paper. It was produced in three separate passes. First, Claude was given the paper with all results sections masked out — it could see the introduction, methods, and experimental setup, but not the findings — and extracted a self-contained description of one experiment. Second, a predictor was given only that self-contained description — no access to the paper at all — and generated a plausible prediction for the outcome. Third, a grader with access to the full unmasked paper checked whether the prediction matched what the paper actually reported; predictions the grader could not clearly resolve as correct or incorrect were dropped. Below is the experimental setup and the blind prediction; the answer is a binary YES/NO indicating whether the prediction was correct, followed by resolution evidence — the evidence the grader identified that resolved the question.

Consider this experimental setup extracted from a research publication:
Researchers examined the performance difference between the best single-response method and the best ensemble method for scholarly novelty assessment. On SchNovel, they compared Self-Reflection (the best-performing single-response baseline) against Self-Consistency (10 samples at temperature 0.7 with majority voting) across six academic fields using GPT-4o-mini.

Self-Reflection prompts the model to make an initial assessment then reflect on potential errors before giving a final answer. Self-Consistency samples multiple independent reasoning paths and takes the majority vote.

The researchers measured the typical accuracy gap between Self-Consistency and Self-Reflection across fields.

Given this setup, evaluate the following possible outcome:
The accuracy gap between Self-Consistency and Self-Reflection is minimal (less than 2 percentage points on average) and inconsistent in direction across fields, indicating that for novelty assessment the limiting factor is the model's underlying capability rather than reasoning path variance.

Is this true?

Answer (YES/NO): NO